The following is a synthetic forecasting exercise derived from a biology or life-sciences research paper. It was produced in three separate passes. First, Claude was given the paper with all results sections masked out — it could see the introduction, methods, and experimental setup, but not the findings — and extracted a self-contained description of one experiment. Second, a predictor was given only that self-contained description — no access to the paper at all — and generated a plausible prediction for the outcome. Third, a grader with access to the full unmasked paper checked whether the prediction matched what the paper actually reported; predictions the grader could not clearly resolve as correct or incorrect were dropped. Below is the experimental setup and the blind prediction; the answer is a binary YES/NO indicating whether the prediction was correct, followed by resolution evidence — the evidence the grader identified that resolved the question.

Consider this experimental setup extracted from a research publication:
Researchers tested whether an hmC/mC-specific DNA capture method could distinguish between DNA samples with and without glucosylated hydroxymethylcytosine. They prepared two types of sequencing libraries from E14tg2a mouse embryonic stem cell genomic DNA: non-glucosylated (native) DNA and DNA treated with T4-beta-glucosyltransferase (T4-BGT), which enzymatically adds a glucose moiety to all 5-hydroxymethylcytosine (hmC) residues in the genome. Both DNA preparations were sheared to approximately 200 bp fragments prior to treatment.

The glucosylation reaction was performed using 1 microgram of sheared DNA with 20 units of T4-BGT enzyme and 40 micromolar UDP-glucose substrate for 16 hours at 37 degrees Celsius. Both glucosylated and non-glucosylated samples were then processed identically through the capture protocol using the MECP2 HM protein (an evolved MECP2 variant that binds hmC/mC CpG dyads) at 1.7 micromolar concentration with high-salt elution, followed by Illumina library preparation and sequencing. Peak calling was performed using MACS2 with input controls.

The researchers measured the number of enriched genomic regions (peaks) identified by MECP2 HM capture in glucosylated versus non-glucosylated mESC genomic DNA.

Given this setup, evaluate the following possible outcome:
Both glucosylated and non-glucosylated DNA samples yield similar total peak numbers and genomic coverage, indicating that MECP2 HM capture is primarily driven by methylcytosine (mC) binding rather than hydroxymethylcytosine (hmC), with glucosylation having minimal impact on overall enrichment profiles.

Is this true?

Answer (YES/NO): NO